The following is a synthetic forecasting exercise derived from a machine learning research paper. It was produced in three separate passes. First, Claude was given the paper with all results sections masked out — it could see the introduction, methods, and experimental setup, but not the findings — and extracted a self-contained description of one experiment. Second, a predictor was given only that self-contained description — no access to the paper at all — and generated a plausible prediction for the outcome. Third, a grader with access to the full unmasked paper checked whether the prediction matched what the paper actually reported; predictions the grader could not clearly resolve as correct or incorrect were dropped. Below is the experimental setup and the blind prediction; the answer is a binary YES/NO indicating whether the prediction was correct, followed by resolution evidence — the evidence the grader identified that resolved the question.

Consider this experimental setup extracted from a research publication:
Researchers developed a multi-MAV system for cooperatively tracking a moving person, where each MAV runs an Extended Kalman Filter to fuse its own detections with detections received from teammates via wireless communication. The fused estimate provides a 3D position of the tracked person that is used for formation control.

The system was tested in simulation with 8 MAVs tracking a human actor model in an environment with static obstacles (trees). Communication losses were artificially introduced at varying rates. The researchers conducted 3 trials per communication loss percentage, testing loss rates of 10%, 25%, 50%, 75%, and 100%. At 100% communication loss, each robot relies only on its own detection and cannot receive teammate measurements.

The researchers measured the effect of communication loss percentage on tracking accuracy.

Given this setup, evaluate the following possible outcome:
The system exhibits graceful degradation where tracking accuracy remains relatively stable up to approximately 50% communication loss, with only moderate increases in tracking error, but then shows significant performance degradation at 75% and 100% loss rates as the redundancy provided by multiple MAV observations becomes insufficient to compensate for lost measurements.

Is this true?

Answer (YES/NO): NO